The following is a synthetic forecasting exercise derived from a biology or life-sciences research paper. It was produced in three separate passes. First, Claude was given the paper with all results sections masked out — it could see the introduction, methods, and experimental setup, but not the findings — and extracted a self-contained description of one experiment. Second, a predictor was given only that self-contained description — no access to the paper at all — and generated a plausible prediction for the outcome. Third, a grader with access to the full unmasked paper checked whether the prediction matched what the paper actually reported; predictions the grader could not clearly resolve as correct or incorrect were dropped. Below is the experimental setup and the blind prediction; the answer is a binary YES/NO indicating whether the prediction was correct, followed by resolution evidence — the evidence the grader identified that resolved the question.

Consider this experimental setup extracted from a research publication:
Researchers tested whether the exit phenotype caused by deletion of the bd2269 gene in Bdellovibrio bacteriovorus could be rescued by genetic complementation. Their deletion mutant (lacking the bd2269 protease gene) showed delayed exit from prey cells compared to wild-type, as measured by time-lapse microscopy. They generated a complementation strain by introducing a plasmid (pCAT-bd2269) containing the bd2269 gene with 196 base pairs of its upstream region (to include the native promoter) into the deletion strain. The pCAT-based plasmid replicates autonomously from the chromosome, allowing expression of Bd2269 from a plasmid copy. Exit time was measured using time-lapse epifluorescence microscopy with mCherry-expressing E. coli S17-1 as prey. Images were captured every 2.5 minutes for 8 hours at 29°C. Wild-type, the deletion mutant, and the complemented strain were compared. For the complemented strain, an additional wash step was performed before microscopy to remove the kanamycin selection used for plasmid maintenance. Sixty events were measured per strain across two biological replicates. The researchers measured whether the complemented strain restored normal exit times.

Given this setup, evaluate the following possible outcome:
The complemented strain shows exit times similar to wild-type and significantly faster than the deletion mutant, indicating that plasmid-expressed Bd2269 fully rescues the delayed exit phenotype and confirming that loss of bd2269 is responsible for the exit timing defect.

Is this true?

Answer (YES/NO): YES